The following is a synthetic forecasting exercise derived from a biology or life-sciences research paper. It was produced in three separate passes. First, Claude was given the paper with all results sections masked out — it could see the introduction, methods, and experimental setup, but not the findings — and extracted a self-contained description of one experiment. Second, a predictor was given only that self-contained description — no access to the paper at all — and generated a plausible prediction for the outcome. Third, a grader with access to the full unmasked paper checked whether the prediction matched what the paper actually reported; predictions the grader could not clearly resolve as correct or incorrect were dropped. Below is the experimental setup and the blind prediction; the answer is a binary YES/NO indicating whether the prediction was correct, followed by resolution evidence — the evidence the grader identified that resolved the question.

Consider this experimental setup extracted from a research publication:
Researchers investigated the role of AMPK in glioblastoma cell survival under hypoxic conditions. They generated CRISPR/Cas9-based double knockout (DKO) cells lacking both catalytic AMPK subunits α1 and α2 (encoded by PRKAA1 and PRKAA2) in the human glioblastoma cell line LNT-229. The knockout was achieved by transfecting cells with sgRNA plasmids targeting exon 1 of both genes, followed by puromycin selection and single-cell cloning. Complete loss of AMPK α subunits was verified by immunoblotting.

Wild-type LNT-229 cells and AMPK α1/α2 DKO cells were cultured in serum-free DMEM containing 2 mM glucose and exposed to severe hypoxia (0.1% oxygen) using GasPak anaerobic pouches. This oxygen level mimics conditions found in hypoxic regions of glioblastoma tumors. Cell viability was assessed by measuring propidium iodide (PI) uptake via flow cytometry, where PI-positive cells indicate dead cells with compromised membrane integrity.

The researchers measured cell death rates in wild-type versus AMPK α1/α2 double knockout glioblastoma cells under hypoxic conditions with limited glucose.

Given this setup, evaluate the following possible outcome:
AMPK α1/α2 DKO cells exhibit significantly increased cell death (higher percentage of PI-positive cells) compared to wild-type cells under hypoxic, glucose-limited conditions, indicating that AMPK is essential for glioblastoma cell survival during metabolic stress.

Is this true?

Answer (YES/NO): YES